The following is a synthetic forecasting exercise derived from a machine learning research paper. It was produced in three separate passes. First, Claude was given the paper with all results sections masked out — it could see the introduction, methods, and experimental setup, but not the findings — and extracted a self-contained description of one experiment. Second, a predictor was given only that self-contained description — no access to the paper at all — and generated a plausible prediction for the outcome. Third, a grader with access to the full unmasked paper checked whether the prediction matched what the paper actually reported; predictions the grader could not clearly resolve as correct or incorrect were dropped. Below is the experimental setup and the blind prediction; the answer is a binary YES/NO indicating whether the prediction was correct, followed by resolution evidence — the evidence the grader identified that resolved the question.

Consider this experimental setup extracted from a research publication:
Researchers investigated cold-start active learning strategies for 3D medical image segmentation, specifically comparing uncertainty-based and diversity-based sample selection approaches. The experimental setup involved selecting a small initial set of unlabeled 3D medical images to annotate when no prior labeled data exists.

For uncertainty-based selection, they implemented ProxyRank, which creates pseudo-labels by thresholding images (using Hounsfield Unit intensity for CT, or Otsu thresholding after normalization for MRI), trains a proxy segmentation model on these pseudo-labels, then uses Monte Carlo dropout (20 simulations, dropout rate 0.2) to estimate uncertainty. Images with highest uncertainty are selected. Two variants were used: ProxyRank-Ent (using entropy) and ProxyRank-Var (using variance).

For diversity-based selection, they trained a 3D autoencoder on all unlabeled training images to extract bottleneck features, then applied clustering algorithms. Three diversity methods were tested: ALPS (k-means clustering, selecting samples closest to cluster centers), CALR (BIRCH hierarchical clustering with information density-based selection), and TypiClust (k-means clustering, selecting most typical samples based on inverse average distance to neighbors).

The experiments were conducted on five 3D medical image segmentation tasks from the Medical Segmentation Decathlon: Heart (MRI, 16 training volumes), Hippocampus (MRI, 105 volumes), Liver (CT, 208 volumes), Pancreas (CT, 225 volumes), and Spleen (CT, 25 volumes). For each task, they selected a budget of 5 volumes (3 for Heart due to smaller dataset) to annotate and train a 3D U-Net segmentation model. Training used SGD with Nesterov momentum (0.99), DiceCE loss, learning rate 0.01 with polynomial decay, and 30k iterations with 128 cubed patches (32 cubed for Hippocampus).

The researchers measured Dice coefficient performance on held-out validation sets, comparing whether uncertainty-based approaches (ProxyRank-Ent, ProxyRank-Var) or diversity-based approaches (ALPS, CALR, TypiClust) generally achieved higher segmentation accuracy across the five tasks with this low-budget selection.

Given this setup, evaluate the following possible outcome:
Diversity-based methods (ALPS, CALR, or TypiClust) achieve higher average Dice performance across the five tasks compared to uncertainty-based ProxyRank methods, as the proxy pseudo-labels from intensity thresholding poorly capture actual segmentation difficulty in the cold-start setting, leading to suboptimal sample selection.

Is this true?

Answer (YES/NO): YES